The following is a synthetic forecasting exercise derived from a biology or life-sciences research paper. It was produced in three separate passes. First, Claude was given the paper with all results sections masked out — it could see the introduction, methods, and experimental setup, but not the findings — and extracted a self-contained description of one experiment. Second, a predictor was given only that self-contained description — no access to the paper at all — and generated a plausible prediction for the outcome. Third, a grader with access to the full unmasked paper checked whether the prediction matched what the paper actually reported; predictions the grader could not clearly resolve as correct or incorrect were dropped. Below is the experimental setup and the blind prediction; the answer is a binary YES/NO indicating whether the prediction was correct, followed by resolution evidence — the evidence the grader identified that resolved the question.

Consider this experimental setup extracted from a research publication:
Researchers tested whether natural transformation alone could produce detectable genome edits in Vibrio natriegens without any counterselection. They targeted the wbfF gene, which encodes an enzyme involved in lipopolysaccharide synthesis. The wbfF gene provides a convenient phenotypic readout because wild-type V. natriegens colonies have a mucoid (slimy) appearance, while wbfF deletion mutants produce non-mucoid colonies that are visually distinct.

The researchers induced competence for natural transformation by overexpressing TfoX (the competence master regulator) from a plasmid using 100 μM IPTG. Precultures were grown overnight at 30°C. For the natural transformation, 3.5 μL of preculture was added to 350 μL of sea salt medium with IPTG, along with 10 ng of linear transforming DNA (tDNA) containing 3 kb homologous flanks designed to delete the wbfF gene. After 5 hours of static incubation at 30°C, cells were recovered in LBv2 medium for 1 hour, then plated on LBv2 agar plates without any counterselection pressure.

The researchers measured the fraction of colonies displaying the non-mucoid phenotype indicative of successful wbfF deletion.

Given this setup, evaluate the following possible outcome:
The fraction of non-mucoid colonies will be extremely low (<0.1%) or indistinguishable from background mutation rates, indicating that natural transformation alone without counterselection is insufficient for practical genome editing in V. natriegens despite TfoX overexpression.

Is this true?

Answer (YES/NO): NO